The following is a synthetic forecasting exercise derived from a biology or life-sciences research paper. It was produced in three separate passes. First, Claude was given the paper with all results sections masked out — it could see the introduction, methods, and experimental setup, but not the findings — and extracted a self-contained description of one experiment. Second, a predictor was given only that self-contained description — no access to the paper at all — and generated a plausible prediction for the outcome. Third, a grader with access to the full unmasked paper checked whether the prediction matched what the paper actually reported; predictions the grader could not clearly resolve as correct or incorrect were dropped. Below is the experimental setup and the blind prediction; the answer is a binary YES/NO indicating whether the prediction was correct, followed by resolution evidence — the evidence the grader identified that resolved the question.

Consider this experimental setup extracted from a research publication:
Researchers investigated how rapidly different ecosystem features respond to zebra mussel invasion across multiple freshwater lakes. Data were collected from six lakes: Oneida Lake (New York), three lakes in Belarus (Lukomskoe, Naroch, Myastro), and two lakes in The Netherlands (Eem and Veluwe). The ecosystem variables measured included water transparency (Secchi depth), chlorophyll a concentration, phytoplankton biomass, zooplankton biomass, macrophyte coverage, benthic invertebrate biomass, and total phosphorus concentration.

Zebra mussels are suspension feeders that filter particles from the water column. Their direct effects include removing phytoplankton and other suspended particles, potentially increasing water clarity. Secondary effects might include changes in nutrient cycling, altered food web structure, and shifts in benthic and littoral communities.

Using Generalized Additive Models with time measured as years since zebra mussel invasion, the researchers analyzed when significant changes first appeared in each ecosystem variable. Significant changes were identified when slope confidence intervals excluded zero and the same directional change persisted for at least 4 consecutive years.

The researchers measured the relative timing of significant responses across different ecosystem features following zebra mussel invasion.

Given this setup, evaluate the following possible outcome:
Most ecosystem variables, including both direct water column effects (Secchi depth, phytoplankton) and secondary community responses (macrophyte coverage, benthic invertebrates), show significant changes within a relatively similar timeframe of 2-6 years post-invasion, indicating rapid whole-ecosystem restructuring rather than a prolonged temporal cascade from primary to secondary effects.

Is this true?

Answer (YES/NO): NO